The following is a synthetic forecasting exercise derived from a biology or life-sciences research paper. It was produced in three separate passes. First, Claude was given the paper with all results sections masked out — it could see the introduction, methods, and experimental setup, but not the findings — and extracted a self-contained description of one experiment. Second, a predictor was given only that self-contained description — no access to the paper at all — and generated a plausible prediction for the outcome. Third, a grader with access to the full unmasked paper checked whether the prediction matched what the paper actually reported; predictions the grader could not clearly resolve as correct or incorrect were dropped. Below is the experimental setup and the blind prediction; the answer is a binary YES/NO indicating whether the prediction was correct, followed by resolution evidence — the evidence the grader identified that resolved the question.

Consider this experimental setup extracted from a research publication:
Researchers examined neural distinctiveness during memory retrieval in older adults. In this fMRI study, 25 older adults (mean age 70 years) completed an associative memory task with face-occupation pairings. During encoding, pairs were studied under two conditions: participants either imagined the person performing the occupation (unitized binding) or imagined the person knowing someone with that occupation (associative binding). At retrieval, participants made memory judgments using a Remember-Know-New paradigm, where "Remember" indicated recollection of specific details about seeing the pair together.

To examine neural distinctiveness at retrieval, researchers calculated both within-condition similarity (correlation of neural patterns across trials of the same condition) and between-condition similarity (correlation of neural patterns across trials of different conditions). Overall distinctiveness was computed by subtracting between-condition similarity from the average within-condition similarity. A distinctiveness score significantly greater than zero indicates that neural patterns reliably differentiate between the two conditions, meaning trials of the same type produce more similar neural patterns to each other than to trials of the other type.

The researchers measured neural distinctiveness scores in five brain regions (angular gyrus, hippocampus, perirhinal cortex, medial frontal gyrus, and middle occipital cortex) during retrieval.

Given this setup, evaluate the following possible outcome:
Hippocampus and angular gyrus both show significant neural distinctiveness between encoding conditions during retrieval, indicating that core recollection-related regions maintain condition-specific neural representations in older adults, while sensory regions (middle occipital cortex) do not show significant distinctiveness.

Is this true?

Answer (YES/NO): NO